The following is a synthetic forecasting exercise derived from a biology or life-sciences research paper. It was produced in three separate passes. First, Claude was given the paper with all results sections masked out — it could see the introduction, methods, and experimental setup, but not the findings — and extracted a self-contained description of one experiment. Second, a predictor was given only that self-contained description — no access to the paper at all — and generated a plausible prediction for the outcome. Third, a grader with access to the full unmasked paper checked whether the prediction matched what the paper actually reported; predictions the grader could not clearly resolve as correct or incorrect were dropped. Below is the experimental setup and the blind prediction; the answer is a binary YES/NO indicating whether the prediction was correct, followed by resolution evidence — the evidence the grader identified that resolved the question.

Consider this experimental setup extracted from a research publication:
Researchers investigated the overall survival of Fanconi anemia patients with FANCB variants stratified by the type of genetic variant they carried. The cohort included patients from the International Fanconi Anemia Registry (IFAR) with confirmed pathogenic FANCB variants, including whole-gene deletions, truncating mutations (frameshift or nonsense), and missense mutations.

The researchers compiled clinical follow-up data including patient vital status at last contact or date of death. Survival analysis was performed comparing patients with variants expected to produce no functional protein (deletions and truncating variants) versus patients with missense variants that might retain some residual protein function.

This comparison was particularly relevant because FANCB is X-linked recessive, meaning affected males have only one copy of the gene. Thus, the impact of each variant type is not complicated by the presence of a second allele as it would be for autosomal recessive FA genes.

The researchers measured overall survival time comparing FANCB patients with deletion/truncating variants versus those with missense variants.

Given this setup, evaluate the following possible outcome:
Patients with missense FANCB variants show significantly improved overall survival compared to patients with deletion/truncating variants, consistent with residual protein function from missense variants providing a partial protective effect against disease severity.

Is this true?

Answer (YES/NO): NO